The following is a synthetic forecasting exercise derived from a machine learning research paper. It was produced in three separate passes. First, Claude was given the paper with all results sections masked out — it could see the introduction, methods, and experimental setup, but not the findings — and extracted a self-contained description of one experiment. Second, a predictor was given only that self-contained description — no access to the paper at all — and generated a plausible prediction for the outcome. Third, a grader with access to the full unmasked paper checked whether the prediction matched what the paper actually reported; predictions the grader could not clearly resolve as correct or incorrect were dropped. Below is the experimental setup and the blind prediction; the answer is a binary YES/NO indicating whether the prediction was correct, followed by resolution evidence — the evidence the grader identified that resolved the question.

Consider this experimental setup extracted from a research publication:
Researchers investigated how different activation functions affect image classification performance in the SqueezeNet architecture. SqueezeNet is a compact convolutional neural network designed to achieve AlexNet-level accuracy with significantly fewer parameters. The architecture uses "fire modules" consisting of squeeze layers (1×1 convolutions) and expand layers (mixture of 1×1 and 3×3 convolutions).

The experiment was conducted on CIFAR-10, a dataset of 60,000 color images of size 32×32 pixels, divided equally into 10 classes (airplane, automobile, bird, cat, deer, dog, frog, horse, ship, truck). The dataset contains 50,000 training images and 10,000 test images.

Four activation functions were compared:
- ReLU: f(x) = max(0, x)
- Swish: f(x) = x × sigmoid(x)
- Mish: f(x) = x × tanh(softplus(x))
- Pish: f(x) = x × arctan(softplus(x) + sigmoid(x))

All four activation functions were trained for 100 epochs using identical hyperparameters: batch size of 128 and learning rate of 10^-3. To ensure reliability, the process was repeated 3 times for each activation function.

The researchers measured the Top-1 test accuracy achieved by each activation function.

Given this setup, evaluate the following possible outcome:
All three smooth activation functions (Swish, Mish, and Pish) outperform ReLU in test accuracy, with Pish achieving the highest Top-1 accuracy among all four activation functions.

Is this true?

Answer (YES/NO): NO